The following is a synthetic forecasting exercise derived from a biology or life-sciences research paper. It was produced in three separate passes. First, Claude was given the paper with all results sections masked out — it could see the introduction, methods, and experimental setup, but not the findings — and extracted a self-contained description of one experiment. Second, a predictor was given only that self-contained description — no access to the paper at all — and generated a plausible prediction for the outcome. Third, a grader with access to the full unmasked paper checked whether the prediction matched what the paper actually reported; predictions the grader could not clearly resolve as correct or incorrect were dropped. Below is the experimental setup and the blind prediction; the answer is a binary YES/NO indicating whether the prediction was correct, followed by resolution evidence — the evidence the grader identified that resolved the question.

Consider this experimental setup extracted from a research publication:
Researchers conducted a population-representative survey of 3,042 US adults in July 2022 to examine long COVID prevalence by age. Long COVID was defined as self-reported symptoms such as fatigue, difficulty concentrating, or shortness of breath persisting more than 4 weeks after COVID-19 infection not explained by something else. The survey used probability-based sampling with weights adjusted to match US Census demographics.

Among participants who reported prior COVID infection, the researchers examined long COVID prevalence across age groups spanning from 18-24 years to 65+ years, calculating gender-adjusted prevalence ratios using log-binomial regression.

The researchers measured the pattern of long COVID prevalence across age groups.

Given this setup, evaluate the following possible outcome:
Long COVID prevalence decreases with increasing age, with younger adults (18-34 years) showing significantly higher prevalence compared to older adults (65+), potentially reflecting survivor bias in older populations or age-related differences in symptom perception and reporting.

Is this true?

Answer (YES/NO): NO